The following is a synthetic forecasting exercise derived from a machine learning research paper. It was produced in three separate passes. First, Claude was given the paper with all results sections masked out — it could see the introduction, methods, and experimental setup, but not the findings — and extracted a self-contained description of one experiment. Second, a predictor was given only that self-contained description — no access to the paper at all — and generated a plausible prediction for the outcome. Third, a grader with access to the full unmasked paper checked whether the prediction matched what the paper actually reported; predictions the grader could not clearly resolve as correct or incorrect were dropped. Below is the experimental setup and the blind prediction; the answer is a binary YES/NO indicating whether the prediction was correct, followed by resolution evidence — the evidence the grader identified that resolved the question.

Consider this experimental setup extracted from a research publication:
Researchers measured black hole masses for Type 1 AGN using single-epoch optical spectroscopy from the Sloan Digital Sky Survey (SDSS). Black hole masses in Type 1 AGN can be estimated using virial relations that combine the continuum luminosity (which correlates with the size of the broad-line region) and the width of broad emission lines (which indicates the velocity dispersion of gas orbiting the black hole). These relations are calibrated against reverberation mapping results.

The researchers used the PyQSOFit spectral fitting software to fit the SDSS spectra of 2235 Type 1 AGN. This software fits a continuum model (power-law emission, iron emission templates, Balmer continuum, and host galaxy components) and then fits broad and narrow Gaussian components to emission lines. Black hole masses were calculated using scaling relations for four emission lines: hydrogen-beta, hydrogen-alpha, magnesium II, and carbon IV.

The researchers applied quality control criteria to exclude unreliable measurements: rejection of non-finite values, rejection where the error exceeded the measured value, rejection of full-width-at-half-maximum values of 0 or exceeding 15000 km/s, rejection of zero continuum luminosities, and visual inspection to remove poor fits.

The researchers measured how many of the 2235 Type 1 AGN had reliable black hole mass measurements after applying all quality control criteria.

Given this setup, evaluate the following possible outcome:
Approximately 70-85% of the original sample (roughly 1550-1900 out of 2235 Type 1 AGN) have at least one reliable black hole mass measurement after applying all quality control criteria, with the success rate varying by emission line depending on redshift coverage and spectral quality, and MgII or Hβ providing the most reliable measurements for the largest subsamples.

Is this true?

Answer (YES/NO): NO